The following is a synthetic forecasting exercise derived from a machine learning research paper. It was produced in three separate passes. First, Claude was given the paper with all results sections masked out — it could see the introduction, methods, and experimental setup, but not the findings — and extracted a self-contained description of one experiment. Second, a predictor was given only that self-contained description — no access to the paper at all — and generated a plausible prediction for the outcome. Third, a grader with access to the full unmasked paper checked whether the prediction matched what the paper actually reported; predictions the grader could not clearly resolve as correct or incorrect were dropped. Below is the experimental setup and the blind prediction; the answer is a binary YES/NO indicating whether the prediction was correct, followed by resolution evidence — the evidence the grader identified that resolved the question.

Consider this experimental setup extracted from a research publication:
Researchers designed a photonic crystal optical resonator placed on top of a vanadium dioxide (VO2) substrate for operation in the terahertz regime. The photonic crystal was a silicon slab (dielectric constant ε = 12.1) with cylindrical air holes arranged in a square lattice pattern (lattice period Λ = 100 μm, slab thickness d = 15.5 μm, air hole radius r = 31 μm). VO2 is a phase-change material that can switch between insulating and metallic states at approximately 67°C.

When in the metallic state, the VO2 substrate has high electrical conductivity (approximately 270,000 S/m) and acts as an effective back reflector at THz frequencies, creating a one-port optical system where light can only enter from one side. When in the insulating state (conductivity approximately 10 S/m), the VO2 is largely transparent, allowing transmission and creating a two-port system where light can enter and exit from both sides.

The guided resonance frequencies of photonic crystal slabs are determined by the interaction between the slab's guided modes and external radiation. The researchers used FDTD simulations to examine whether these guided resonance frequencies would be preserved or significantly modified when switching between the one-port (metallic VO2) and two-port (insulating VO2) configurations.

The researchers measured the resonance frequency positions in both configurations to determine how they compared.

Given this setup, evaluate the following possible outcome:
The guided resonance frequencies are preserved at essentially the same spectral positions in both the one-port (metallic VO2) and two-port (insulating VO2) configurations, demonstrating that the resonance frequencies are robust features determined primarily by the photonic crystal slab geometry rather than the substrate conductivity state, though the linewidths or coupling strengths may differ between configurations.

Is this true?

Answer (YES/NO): NO